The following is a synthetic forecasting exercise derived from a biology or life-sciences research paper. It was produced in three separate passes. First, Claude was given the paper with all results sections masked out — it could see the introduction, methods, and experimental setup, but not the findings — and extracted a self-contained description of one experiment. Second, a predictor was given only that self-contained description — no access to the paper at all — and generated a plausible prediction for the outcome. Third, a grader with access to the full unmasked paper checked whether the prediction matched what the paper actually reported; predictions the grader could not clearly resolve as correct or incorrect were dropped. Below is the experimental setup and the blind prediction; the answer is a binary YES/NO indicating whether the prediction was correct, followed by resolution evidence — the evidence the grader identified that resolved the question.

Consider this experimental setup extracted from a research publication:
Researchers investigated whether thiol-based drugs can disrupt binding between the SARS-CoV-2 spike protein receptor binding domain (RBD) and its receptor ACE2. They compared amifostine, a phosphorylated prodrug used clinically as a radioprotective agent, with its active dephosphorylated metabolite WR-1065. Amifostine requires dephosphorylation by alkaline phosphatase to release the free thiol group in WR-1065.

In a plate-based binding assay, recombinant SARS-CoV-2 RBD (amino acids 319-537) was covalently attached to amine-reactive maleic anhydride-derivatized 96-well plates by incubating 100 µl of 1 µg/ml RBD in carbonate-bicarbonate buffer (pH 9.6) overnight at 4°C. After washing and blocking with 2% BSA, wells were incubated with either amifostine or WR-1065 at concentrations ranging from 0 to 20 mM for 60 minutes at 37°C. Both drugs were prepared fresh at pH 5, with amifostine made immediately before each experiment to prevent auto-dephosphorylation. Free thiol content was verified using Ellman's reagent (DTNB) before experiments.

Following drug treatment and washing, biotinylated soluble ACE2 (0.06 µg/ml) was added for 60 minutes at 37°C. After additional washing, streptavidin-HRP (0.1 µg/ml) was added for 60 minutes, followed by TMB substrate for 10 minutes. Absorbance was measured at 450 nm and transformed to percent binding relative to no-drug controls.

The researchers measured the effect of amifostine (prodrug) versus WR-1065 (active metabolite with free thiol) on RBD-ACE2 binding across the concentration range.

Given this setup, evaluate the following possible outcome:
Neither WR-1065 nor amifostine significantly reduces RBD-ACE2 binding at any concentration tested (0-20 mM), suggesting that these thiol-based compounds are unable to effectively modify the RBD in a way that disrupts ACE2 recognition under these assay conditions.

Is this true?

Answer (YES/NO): NO